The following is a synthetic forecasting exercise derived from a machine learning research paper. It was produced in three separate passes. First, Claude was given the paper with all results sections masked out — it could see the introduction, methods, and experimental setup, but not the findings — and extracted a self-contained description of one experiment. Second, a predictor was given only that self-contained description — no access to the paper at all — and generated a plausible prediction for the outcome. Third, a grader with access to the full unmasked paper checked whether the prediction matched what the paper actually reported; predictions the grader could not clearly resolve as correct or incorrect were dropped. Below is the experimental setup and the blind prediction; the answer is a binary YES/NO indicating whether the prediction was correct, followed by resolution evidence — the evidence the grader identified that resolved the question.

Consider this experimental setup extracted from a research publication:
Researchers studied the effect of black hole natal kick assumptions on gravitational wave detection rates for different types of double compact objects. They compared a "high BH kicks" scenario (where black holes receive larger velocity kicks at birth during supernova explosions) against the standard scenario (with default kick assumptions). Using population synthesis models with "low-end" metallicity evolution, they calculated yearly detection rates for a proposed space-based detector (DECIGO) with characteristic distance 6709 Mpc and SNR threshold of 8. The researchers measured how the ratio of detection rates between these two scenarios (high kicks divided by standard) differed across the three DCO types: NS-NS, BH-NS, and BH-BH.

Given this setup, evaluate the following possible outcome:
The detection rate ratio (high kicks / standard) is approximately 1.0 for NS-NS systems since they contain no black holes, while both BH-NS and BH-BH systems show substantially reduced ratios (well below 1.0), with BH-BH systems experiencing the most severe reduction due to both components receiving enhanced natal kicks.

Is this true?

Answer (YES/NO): NO